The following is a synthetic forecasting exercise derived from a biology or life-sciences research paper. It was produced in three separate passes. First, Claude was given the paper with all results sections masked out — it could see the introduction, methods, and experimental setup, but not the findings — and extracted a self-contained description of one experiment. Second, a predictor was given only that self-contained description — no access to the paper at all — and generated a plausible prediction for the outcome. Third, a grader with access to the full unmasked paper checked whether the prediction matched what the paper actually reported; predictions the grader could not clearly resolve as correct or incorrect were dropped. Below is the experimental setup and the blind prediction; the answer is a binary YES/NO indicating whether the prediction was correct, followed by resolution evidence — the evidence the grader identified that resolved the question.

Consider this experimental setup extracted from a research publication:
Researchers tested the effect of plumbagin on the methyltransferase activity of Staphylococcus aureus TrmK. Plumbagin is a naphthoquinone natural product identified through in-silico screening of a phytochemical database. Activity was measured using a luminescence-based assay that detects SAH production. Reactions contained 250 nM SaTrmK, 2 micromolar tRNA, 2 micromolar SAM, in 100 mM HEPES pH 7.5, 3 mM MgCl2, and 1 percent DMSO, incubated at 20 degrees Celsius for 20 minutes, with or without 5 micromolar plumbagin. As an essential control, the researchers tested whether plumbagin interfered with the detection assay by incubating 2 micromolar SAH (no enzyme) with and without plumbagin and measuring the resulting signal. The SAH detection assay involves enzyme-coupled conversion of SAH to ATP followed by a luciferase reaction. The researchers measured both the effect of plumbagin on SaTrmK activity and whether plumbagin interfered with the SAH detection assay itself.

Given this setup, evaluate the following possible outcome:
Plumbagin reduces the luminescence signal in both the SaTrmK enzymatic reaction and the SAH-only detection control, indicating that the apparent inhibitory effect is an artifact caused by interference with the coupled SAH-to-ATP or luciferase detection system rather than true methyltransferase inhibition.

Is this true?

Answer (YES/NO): NO